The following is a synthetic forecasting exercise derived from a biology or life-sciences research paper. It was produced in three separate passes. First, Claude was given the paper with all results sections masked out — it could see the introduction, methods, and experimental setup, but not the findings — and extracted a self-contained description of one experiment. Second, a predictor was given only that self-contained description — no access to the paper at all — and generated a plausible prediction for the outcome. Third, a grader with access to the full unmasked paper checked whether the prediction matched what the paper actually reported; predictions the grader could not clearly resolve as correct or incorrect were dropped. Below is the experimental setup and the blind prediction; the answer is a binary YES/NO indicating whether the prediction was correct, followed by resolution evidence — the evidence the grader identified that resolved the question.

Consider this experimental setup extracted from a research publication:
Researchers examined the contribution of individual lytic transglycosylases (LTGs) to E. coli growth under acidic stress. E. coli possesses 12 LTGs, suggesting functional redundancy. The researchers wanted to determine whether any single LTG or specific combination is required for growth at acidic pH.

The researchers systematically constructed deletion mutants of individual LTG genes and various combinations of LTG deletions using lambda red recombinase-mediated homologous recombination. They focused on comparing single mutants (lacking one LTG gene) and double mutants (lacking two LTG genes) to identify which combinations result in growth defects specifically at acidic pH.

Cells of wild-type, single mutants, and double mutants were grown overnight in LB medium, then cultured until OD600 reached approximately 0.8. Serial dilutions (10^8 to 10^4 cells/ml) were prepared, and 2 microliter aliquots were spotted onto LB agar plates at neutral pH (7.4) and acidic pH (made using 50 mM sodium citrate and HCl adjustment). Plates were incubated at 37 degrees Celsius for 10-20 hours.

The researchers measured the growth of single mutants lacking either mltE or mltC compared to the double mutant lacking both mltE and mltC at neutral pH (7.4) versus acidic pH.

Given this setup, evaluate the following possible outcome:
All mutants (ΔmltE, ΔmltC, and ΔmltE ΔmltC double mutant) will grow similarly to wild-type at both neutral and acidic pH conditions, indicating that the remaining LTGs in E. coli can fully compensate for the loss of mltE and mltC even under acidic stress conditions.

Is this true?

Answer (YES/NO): NO